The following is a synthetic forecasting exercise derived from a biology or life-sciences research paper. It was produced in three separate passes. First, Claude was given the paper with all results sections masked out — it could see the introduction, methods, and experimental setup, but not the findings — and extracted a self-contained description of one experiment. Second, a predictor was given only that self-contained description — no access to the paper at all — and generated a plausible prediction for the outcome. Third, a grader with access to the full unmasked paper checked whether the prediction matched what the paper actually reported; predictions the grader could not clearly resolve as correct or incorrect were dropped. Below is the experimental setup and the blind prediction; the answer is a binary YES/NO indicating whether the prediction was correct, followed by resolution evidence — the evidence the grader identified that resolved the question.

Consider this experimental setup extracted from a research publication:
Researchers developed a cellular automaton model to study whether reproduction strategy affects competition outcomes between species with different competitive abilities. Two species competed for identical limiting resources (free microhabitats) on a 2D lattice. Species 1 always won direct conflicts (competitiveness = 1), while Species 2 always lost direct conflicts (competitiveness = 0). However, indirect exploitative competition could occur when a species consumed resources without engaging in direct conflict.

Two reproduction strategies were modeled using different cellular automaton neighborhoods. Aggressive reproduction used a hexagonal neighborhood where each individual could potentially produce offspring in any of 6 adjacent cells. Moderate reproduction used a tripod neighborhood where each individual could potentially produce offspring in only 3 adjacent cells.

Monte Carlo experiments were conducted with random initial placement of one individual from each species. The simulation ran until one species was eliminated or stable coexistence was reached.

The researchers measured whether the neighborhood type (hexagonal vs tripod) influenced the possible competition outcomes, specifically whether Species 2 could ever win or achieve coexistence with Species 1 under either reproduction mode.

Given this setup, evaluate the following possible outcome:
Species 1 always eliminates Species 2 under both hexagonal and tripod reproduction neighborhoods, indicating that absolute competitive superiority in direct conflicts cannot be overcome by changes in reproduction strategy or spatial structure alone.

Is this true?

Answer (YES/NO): NO